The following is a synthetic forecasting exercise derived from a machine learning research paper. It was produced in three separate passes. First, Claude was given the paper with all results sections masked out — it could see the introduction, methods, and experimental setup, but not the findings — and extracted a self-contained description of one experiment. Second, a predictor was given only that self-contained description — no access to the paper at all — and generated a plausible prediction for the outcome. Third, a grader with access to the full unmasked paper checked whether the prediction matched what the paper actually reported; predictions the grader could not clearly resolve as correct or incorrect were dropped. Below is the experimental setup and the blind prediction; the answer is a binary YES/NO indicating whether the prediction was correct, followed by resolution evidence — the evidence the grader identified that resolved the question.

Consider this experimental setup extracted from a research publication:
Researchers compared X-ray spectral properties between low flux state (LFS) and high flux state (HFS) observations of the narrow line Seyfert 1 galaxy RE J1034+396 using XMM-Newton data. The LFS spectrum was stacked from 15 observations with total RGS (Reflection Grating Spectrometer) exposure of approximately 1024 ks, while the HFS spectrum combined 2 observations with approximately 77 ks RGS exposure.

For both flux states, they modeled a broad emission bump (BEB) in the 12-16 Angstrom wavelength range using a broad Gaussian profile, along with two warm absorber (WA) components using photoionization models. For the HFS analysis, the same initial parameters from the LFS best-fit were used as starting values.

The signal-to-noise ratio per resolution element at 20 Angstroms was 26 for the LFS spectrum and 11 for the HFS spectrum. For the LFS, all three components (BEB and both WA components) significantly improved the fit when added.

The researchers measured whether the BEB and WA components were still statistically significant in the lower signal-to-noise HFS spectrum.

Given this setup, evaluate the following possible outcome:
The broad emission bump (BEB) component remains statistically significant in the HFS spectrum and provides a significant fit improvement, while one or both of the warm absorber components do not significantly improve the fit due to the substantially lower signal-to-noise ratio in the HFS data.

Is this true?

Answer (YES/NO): NO